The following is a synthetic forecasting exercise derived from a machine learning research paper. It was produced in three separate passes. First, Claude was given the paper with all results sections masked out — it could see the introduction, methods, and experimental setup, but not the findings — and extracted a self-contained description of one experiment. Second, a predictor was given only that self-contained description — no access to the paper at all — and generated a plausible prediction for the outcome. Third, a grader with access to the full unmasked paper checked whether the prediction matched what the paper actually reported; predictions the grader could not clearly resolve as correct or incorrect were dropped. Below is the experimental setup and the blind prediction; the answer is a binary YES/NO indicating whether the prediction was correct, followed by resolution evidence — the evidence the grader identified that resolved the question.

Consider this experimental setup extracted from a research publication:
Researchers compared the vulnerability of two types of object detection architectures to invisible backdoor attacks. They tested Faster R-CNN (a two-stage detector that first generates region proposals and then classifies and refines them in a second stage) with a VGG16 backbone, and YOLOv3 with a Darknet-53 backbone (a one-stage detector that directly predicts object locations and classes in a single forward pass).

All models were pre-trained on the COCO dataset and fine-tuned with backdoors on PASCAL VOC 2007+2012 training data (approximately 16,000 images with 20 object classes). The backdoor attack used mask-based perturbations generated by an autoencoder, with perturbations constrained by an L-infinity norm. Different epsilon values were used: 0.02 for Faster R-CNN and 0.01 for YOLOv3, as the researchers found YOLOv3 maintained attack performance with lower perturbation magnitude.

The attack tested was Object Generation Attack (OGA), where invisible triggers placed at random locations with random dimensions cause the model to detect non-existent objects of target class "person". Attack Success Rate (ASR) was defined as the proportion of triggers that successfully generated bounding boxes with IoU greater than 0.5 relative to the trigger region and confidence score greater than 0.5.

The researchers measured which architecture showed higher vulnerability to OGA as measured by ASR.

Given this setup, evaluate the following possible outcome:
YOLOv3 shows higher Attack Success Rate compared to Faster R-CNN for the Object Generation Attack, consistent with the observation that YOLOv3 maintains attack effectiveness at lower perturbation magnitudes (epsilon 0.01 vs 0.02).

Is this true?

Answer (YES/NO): YES